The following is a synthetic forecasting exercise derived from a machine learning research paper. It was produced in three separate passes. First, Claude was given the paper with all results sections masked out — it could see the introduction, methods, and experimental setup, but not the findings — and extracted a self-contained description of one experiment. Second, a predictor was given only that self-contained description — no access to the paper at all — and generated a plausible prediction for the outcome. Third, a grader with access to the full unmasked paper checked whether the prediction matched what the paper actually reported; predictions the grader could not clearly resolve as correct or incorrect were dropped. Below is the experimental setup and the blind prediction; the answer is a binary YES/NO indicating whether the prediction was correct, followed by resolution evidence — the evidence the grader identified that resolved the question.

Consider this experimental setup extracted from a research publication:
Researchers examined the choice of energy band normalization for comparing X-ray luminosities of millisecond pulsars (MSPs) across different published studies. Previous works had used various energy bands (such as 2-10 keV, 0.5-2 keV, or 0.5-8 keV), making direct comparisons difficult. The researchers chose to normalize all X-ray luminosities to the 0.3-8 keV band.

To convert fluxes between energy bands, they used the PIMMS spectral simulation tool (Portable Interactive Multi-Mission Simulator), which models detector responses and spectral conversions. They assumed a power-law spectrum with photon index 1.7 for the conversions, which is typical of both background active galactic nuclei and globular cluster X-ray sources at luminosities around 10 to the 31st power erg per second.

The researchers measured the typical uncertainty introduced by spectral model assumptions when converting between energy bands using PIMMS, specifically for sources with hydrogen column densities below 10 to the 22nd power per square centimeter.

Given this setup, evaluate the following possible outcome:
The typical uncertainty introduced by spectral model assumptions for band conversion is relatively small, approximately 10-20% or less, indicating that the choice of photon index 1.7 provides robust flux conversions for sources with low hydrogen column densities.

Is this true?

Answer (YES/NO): YES